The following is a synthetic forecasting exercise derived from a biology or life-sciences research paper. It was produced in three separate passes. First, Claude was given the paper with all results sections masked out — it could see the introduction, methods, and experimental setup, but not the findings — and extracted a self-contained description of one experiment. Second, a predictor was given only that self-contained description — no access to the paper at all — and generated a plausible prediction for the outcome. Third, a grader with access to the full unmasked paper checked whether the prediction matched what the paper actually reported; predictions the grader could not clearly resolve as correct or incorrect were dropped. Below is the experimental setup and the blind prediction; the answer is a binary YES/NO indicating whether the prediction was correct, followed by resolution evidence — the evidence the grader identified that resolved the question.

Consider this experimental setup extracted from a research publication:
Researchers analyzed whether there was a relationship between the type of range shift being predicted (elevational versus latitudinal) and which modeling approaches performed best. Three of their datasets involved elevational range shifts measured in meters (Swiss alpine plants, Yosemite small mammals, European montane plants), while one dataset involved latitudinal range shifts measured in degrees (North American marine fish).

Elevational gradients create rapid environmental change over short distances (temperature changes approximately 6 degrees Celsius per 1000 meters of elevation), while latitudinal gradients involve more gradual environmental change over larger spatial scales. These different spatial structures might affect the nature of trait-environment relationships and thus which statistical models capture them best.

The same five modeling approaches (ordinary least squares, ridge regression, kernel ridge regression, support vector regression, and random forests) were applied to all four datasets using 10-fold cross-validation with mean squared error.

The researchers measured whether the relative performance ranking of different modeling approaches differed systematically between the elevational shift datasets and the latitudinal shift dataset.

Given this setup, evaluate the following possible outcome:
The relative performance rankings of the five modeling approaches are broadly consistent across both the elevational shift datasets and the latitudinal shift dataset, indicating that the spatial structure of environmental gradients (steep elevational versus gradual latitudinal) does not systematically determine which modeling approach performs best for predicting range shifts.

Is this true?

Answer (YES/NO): YES